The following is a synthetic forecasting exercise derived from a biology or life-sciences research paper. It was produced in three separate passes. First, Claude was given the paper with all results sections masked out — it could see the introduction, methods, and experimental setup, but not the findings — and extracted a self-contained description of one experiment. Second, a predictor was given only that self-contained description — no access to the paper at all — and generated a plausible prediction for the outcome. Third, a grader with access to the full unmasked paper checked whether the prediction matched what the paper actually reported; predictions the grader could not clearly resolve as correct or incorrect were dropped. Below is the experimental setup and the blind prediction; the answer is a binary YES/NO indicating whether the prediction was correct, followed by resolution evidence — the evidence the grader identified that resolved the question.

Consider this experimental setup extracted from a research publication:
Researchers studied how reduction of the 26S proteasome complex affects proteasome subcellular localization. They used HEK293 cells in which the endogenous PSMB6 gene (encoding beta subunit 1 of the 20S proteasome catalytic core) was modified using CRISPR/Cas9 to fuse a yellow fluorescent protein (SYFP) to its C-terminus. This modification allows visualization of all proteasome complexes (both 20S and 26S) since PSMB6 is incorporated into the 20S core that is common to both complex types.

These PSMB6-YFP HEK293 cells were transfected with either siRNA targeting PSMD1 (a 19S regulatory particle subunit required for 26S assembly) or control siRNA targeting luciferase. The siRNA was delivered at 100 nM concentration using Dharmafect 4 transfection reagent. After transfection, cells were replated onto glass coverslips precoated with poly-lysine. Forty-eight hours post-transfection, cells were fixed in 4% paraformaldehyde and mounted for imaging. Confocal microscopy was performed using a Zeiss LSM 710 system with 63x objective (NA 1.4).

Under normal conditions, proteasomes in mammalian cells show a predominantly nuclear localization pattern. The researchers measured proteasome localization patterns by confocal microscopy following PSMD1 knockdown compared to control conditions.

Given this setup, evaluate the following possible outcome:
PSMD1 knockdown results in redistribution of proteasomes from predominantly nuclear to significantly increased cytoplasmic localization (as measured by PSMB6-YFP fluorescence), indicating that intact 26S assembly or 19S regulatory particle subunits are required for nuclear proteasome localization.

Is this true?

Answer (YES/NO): NO